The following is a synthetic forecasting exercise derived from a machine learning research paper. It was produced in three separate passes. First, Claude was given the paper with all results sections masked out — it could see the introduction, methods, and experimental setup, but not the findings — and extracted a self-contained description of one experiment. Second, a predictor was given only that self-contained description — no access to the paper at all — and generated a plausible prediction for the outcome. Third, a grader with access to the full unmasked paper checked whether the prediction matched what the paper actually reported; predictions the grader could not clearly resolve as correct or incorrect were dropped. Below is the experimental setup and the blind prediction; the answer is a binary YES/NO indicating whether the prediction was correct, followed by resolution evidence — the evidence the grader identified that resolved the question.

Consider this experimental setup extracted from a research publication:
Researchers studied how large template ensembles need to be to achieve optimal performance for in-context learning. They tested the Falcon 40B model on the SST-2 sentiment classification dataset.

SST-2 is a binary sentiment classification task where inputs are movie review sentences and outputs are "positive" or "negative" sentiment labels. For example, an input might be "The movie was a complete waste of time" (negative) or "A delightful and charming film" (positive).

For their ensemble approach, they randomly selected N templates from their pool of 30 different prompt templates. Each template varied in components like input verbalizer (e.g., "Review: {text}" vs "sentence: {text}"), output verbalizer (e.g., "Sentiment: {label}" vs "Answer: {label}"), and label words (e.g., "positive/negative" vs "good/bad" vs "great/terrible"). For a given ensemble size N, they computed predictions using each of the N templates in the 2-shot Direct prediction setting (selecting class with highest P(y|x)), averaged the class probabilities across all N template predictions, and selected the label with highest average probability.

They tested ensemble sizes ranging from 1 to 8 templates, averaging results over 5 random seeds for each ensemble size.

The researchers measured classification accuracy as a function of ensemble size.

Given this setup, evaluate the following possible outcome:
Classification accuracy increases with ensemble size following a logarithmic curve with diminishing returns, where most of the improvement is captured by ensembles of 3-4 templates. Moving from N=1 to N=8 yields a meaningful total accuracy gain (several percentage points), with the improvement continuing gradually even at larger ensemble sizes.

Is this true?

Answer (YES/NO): NO